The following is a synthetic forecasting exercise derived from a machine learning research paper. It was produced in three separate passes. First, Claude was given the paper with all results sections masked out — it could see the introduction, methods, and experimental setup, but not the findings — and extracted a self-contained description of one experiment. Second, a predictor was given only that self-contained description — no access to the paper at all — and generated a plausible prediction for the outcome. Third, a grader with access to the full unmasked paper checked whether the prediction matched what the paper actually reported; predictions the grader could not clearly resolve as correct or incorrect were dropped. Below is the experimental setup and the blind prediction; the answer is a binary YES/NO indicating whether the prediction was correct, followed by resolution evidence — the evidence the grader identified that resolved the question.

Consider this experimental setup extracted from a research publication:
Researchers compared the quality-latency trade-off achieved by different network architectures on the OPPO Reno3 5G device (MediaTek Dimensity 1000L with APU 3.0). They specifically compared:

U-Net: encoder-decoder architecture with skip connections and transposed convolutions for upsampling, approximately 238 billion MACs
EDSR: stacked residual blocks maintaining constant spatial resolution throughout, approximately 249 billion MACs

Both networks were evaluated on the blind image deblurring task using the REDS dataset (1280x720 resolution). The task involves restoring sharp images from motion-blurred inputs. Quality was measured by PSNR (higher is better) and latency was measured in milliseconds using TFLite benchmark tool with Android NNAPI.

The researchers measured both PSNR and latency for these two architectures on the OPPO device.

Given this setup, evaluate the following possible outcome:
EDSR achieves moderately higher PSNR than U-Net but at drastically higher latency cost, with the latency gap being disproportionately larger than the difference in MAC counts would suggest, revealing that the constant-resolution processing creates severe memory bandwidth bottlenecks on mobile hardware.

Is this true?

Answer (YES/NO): NO